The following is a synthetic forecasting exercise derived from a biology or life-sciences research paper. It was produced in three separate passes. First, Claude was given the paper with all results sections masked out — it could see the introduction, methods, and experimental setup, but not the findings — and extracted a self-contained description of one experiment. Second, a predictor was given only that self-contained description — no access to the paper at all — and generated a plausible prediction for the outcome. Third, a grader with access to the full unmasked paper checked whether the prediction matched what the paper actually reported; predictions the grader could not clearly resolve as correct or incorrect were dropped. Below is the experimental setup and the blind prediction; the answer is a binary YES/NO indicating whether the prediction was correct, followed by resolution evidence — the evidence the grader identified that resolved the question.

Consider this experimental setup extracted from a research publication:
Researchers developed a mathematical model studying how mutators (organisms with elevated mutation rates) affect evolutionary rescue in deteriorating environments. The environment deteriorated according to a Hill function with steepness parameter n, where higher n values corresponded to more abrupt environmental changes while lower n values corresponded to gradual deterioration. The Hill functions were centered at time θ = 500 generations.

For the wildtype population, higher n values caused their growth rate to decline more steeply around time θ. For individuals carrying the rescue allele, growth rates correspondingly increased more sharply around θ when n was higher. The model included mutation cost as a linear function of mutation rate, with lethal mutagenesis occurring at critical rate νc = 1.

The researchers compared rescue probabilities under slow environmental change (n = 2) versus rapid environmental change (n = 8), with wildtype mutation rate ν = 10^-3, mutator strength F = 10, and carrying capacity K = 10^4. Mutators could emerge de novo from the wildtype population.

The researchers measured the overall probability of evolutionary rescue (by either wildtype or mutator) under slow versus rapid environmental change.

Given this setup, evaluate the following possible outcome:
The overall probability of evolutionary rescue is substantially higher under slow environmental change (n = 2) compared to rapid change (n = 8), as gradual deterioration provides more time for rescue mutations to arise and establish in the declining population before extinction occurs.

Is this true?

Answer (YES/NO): YES